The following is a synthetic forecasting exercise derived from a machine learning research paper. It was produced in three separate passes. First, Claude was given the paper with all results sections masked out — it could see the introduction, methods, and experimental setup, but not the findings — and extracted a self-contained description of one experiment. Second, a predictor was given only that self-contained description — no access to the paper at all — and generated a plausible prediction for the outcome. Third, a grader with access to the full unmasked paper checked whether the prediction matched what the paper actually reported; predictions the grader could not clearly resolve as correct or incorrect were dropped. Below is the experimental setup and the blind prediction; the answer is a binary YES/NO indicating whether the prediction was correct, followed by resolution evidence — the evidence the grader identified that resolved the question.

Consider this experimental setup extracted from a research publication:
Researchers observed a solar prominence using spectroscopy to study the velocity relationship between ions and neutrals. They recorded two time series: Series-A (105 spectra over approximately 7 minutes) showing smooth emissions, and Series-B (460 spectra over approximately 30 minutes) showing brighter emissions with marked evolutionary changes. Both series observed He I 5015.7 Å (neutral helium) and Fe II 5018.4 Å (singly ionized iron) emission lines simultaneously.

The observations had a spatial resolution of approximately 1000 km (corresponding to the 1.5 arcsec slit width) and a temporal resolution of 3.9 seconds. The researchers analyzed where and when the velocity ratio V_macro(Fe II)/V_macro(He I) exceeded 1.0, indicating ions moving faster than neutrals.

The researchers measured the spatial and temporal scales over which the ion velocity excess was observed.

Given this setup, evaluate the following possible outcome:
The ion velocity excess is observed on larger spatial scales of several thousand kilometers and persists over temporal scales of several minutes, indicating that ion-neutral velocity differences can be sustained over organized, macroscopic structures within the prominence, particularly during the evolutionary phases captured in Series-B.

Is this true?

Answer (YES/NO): YES